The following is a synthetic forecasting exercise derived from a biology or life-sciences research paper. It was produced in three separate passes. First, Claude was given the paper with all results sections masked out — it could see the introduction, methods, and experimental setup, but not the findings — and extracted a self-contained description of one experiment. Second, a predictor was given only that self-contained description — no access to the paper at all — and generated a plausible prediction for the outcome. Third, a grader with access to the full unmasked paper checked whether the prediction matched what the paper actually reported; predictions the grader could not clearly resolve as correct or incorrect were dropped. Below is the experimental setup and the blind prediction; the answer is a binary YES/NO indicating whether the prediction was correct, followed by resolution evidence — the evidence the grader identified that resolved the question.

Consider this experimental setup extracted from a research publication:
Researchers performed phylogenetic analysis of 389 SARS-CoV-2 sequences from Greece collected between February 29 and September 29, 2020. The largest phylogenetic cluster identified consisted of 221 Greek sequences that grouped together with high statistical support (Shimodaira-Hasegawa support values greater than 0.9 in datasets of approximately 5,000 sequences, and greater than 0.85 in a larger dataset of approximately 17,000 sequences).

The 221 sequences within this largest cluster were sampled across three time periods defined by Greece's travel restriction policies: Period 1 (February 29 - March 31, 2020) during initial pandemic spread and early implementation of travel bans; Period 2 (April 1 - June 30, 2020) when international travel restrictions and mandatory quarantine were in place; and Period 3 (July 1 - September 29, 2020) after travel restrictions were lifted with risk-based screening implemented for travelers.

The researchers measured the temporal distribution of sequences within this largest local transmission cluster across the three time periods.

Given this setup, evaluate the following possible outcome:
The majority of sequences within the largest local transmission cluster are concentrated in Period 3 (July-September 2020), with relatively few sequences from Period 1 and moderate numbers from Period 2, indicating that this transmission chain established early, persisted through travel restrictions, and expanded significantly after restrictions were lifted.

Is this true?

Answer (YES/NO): YES